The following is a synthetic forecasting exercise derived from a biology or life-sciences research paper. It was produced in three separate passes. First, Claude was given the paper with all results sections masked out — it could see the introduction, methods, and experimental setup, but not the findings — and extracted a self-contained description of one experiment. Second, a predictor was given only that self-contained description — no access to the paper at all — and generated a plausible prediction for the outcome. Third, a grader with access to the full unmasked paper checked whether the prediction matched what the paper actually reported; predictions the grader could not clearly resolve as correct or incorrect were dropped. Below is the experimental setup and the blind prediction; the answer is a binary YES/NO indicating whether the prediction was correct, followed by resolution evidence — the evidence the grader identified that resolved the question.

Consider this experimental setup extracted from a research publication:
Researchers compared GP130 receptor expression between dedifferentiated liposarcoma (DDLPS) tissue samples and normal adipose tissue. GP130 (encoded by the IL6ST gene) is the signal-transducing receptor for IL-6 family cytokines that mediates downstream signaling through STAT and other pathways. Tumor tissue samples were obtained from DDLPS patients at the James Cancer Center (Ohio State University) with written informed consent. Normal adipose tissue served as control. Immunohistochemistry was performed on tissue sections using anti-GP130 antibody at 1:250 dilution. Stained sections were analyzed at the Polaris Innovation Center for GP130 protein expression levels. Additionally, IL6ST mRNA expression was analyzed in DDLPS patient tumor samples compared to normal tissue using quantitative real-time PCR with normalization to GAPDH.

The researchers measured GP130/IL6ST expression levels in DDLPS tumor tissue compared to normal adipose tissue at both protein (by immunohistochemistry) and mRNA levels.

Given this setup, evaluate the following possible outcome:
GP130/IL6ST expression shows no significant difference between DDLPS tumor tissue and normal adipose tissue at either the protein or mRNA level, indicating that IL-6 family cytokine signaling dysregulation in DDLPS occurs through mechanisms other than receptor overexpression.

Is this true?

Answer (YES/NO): NO